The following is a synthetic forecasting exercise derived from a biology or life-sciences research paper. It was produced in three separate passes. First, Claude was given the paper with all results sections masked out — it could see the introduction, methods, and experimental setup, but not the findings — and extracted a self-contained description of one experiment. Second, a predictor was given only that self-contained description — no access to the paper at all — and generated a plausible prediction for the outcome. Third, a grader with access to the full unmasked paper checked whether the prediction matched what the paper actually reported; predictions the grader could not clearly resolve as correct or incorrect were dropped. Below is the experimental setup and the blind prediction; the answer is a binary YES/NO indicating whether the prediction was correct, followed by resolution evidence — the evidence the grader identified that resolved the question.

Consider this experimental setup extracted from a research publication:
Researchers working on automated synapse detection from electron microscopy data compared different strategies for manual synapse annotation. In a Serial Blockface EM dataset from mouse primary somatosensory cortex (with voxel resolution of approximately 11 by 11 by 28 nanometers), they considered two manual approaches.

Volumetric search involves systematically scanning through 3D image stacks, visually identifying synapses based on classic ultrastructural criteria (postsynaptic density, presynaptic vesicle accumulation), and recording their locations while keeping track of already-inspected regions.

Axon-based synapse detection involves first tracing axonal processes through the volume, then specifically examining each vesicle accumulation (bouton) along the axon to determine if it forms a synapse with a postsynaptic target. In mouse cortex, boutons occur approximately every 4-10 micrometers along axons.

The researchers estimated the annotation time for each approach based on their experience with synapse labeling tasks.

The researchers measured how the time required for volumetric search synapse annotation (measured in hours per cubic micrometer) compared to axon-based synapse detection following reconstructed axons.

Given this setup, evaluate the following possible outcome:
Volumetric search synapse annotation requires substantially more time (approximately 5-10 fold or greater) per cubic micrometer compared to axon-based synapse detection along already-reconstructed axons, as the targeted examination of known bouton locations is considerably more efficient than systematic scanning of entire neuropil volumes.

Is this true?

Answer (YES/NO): YES